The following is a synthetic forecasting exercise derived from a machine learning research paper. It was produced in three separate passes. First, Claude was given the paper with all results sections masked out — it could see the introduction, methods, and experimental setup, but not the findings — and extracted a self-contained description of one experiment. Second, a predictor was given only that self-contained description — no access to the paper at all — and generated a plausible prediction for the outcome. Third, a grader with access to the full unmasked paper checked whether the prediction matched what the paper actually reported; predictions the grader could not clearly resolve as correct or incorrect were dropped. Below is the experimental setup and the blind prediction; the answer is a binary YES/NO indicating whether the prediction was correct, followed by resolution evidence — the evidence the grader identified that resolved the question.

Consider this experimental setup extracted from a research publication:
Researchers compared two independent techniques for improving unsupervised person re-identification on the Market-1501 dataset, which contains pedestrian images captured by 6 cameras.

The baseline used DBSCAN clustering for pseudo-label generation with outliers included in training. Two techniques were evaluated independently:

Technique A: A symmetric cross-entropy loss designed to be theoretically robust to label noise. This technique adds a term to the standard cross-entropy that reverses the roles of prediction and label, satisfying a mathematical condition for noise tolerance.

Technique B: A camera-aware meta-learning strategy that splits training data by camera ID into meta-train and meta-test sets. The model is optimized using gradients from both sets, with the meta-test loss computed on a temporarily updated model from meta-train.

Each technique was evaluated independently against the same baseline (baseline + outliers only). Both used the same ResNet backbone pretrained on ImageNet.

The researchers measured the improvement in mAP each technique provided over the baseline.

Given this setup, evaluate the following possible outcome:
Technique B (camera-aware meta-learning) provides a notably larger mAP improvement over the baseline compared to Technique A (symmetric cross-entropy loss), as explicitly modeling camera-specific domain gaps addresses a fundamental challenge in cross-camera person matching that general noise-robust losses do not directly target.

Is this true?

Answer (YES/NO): YES